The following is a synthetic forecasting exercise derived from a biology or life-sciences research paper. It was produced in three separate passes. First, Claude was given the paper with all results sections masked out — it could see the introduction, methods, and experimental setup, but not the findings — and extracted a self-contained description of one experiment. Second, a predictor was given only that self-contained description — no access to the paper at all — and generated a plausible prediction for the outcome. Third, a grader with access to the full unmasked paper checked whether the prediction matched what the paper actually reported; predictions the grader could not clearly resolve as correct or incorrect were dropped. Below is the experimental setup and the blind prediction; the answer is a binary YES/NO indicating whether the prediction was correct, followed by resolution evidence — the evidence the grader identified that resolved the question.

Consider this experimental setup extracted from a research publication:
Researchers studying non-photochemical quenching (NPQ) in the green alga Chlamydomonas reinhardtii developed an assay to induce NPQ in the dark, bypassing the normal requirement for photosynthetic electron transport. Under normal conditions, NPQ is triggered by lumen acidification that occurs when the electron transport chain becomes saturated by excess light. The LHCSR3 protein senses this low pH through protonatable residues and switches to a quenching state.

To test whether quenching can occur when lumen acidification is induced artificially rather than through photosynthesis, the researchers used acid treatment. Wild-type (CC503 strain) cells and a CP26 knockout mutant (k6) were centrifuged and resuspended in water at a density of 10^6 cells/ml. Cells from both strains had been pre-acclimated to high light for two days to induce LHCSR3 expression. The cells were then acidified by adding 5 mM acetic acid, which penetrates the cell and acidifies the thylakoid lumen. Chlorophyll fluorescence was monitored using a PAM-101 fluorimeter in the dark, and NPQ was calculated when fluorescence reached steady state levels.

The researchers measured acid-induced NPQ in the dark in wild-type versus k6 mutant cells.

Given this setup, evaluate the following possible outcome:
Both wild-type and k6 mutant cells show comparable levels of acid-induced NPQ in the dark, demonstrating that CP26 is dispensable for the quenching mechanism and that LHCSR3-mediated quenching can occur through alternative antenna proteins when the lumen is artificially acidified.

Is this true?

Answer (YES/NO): NO